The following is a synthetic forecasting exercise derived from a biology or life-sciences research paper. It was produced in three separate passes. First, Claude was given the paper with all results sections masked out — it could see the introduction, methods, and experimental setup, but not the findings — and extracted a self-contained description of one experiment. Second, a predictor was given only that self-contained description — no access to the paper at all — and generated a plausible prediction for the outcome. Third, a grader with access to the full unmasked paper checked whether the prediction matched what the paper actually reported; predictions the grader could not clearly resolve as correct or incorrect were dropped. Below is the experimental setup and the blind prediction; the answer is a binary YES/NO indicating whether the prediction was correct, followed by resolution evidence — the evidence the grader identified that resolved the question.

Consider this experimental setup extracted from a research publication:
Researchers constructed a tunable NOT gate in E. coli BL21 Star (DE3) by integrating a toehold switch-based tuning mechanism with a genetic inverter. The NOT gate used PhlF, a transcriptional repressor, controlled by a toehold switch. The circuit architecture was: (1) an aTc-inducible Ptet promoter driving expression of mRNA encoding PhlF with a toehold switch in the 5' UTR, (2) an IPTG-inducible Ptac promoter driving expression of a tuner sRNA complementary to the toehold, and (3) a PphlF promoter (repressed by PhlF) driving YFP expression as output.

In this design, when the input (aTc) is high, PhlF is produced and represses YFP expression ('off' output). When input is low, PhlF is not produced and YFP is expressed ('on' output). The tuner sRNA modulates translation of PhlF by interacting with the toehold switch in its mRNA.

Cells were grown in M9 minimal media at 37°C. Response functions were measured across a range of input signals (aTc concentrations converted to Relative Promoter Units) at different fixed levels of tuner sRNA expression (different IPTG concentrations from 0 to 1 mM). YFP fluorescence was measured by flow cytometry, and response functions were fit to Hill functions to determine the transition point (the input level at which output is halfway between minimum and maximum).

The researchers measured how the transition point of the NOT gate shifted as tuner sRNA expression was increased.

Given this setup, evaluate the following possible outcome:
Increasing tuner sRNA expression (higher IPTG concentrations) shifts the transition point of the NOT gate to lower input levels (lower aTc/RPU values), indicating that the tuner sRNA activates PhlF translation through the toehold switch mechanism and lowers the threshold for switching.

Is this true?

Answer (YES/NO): YES